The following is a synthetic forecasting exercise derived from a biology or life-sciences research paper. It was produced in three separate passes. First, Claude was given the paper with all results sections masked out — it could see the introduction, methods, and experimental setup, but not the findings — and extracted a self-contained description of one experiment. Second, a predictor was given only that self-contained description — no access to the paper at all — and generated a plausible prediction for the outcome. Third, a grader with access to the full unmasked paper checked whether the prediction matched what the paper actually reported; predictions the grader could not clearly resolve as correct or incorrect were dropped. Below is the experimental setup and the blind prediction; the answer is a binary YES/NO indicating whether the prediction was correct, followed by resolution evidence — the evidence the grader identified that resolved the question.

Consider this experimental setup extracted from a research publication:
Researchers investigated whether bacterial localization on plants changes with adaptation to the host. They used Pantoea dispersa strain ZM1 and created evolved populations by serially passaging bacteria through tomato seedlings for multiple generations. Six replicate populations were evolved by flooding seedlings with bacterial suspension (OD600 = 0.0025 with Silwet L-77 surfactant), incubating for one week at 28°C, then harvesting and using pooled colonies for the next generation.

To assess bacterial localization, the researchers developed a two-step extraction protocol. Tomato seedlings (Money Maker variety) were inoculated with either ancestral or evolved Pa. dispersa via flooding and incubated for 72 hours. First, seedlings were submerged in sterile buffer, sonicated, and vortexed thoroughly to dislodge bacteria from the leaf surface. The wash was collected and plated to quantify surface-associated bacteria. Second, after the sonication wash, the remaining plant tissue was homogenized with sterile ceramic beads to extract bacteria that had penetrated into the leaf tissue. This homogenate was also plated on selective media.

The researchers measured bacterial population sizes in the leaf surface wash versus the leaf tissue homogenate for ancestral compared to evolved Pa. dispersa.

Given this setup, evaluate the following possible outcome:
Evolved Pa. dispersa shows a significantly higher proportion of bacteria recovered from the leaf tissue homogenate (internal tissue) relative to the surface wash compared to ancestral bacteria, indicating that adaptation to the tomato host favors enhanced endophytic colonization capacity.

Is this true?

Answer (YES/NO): YES